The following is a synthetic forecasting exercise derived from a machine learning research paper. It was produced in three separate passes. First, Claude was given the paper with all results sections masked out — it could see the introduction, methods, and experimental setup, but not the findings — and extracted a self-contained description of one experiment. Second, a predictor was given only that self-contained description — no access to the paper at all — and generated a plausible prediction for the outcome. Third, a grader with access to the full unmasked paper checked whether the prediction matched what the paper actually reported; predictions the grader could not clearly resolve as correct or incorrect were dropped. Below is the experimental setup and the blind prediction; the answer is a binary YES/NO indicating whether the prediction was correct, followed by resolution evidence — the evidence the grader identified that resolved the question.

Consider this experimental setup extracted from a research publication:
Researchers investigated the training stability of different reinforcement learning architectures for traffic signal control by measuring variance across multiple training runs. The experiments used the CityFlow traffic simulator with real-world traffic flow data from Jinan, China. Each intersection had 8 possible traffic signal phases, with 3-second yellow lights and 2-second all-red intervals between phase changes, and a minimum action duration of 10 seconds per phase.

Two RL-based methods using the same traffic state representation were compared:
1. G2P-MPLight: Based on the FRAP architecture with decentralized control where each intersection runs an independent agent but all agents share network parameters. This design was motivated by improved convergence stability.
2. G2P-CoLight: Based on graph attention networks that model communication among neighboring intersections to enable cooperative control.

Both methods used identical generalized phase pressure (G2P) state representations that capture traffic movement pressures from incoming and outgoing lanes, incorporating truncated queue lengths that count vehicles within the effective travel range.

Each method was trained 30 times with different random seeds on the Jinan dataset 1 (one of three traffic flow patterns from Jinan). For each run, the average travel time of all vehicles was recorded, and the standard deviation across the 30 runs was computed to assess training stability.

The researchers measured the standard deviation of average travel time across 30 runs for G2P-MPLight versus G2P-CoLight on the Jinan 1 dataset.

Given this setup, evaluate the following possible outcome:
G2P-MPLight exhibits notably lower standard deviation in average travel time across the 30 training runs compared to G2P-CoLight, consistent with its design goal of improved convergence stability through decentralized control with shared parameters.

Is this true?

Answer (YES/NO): YES